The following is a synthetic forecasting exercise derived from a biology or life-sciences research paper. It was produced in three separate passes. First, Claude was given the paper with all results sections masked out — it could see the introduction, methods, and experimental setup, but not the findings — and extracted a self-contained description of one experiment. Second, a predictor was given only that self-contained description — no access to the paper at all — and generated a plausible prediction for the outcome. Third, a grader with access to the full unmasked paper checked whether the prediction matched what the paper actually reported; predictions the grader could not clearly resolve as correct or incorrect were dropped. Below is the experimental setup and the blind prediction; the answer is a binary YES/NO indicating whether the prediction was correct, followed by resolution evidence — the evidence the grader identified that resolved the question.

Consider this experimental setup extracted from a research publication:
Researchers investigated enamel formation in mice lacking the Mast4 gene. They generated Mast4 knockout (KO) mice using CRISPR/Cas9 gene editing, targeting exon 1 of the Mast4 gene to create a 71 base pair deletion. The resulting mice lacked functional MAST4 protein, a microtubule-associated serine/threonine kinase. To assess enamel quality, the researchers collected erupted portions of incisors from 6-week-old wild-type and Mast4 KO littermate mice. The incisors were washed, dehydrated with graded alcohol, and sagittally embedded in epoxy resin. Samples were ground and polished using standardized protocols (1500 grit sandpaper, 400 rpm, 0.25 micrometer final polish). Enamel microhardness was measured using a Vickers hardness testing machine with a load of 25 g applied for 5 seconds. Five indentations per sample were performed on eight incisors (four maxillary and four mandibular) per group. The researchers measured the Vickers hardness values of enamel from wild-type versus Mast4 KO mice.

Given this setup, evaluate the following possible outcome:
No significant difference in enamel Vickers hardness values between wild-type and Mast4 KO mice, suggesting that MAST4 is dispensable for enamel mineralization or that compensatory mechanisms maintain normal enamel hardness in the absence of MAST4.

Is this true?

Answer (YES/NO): NO